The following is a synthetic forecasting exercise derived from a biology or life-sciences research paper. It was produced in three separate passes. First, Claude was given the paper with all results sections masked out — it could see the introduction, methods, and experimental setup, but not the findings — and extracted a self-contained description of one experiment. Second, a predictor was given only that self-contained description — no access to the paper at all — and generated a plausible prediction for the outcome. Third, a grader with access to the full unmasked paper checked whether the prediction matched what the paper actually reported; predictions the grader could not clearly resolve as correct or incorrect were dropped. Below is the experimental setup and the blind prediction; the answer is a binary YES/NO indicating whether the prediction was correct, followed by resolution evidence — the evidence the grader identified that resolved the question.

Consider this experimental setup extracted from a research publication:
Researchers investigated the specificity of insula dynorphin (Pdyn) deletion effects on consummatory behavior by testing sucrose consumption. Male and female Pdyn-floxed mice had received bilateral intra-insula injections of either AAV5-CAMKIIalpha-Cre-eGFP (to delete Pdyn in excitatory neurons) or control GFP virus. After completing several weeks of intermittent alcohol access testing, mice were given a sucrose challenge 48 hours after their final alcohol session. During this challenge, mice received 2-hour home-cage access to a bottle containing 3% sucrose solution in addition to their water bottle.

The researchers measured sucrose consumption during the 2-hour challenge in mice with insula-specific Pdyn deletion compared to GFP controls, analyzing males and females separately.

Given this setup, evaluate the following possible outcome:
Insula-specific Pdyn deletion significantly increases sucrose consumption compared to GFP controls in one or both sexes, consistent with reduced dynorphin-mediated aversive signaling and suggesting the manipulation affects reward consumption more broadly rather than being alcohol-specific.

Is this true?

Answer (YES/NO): NO